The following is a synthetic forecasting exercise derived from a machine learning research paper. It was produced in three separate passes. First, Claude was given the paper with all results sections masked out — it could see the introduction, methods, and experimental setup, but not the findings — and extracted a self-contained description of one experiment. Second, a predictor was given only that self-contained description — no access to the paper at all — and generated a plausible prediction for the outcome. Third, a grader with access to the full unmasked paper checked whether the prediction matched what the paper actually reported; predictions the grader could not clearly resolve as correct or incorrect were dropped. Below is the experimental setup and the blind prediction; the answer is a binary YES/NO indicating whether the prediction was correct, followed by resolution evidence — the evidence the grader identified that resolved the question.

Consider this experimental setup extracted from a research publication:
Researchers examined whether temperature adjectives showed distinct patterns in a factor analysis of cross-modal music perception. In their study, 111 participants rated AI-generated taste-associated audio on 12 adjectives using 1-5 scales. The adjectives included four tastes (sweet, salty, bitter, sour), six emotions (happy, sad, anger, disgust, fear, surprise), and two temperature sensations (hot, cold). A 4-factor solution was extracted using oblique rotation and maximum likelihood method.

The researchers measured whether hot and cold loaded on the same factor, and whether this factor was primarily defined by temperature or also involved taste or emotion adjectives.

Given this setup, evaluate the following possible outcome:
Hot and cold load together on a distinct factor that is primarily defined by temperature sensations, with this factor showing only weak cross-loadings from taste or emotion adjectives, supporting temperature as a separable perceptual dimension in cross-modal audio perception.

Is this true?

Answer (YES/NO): YES